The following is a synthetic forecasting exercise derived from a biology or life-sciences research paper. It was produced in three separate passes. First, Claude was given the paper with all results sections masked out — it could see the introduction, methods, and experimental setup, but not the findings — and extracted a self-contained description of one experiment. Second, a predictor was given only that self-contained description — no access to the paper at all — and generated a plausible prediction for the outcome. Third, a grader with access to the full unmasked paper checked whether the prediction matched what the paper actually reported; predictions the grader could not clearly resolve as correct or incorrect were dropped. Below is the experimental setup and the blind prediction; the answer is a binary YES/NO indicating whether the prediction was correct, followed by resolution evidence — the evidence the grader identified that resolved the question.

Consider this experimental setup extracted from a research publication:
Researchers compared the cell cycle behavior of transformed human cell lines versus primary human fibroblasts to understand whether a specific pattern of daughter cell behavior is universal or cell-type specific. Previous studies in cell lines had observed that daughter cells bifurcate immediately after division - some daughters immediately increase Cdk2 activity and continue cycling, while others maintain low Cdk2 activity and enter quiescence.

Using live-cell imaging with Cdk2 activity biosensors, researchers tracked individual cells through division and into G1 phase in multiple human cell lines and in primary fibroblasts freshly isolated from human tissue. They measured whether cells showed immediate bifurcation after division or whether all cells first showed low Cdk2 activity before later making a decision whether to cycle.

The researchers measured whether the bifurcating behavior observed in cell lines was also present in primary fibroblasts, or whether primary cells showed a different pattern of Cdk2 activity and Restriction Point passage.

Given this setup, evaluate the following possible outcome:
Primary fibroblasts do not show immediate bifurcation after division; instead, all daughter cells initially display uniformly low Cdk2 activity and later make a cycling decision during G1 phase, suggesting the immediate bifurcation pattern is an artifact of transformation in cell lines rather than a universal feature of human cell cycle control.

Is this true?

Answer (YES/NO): YES